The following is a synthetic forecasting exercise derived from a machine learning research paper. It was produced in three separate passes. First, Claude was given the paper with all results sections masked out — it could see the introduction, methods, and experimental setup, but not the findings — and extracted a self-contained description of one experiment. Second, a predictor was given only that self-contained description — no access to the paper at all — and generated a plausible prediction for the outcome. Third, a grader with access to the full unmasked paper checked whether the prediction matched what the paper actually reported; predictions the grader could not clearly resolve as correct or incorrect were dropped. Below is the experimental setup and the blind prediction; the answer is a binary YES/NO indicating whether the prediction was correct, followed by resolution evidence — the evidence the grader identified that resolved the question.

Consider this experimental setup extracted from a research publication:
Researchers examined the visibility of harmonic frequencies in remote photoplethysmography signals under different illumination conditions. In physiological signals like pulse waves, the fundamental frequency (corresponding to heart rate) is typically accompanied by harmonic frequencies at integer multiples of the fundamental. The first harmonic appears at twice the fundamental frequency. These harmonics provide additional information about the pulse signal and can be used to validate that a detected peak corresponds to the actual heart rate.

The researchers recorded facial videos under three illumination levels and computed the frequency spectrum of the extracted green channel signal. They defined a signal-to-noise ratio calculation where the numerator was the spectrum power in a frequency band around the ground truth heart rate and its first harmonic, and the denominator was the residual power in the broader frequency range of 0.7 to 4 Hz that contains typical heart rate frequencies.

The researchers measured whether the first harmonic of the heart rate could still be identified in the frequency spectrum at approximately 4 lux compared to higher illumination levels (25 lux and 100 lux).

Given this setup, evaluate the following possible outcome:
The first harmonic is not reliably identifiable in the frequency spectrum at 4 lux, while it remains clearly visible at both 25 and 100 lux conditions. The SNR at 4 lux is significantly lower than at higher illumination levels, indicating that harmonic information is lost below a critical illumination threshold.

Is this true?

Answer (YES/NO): YES